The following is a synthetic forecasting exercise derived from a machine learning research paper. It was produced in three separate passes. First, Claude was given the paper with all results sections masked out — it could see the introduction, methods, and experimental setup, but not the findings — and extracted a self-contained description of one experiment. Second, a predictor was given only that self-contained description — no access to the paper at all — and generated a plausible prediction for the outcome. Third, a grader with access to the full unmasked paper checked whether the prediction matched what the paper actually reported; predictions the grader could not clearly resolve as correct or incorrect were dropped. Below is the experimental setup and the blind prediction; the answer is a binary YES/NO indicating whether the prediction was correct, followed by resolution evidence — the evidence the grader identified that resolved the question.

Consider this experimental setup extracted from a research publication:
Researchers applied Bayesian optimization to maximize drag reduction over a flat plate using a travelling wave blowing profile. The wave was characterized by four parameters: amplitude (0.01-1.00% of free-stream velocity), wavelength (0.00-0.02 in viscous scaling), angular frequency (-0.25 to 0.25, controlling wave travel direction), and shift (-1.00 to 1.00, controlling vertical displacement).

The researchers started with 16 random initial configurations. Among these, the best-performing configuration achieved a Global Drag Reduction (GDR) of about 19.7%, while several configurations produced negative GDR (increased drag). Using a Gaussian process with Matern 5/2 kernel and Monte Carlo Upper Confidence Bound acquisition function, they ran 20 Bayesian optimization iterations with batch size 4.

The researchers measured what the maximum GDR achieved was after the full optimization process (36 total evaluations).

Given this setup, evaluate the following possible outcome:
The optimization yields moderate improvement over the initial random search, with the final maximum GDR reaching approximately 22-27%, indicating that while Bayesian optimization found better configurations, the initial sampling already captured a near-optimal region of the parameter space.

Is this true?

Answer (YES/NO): YES